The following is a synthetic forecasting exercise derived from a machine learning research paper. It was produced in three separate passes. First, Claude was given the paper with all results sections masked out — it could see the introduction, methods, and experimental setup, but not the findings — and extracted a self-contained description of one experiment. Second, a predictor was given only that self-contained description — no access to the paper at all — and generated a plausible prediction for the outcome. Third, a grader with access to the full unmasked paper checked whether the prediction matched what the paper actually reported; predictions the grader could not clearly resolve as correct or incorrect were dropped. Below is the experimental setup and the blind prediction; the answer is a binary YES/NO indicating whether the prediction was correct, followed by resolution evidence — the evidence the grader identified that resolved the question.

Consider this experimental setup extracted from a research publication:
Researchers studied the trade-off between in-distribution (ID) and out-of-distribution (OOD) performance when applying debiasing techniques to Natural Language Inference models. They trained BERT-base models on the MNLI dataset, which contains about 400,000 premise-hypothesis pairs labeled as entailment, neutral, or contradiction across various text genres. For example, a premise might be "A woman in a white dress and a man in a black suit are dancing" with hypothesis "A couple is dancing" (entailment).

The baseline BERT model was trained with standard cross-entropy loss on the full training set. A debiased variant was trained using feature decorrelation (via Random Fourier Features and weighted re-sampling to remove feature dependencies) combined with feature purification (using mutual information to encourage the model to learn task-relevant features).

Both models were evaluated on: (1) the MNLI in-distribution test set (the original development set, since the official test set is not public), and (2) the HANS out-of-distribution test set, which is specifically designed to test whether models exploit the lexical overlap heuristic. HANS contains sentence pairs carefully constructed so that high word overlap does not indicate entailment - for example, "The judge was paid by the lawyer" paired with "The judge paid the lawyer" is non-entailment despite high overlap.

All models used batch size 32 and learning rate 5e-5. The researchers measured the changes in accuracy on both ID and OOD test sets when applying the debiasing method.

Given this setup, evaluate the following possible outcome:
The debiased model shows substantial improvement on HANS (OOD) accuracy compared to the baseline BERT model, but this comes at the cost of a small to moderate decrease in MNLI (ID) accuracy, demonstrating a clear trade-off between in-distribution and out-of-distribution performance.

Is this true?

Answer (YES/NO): YES